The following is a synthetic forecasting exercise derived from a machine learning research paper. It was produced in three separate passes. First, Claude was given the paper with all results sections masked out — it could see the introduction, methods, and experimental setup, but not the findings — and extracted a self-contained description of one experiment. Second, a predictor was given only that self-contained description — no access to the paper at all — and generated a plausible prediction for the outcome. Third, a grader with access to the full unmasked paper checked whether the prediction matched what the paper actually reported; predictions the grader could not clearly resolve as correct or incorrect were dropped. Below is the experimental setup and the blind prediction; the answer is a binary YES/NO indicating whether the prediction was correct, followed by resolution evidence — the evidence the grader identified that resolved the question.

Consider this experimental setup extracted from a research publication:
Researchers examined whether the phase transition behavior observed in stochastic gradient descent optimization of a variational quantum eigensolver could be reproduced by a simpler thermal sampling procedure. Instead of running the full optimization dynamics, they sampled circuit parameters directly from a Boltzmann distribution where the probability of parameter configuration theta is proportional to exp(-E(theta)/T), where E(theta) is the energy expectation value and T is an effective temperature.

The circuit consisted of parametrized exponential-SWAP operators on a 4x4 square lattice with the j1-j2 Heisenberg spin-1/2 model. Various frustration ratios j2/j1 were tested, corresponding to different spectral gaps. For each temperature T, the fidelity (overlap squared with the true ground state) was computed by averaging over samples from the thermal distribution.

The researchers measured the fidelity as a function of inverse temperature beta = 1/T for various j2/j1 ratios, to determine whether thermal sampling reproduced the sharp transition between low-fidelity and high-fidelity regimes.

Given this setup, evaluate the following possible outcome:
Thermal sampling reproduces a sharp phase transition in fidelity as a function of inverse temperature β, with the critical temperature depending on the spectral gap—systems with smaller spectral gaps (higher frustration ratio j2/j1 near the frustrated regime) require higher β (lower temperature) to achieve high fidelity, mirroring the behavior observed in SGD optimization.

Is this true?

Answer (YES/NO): NO